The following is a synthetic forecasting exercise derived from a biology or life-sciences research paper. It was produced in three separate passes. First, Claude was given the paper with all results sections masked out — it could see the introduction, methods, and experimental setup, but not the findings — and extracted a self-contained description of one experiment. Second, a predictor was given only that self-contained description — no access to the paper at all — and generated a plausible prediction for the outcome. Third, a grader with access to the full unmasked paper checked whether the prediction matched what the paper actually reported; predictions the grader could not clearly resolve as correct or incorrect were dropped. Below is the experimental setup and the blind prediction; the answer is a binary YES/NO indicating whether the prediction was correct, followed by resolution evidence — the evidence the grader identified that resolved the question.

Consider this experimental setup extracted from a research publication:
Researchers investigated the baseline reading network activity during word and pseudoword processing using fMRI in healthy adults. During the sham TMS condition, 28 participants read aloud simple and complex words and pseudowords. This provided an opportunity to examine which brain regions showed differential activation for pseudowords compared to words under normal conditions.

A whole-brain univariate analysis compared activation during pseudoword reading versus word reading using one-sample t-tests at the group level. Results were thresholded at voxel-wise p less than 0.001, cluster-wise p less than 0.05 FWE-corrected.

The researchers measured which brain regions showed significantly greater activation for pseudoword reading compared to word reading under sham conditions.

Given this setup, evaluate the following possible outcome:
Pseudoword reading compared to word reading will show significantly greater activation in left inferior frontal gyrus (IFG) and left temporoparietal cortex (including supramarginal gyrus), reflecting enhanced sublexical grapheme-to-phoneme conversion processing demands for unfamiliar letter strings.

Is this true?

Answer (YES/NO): NO